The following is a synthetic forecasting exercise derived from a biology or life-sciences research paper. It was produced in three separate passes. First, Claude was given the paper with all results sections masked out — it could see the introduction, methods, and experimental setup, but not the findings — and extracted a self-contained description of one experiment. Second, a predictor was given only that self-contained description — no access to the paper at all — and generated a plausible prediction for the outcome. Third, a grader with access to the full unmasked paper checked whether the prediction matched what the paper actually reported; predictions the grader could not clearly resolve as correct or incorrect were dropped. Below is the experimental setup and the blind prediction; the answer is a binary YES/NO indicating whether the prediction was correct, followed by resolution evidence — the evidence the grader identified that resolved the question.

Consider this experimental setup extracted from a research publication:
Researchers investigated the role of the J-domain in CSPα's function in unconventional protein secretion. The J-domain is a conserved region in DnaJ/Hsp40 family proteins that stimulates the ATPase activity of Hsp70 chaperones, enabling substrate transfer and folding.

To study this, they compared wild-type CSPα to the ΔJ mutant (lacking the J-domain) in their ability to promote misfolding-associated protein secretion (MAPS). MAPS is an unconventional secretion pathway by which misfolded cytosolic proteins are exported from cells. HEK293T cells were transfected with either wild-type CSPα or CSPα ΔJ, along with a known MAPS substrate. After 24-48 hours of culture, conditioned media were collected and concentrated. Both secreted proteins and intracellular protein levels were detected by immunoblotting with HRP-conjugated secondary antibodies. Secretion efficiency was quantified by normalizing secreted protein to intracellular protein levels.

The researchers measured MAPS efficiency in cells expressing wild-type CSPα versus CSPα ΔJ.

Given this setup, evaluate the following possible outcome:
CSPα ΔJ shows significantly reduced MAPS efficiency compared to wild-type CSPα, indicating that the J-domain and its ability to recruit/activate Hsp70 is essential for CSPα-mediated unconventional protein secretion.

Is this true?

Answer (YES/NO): NO